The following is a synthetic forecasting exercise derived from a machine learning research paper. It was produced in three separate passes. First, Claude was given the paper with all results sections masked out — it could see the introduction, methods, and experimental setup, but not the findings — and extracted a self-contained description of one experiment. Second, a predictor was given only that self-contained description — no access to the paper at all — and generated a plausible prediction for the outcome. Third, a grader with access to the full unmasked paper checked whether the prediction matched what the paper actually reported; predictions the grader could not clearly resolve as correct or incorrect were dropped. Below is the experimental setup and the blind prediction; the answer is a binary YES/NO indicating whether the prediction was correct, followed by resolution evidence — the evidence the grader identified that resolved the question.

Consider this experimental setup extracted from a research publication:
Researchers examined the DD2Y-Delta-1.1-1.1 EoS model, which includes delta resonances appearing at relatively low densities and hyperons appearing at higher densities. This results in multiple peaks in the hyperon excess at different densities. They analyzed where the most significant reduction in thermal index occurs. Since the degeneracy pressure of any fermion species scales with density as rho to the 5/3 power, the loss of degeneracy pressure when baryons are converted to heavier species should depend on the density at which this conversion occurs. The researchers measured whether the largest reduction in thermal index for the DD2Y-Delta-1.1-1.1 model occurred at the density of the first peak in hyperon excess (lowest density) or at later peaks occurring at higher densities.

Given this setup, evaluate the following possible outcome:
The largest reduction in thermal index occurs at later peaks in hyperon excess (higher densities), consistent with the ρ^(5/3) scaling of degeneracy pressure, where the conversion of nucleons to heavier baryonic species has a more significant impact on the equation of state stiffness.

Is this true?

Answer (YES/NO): YES